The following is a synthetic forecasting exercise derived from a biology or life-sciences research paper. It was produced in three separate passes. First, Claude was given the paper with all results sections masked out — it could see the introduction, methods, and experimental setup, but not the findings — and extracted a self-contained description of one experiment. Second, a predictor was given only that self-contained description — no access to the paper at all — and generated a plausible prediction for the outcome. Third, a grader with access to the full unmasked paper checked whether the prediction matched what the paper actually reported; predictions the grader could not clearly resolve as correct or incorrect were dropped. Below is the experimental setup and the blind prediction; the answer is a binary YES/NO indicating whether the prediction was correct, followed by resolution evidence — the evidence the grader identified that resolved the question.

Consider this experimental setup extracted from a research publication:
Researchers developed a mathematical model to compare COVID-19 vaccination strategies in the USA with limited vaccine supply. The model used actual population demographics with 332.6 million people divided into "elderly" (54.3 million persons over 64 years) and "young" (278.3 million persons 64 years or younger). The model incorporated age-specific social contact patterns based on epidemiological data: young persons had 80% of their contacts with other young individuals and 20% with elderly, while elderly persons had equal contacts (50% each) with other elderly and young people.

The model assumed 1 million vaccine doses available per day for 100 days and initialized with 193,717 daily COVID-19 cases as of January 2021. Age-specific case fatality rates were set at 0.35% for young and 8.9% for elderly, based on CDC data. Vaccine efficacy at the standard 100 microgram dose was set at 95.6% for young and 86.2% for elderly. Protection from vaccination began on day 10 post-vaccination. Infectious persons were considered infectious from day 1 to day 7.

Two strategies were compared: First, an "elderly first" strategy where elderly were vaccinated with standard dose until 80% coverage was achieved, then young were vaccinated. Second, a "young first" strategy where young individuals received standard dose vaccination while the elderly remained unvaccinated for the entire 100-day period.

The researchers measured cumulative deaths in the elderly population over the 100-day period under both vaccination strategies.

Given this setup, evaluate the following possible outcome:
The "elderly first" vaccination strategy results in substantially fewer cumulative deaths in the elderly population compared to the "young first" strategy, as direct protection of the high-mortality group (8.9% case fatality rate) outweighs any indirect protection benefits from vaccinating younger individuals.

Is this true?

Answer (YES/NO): YES